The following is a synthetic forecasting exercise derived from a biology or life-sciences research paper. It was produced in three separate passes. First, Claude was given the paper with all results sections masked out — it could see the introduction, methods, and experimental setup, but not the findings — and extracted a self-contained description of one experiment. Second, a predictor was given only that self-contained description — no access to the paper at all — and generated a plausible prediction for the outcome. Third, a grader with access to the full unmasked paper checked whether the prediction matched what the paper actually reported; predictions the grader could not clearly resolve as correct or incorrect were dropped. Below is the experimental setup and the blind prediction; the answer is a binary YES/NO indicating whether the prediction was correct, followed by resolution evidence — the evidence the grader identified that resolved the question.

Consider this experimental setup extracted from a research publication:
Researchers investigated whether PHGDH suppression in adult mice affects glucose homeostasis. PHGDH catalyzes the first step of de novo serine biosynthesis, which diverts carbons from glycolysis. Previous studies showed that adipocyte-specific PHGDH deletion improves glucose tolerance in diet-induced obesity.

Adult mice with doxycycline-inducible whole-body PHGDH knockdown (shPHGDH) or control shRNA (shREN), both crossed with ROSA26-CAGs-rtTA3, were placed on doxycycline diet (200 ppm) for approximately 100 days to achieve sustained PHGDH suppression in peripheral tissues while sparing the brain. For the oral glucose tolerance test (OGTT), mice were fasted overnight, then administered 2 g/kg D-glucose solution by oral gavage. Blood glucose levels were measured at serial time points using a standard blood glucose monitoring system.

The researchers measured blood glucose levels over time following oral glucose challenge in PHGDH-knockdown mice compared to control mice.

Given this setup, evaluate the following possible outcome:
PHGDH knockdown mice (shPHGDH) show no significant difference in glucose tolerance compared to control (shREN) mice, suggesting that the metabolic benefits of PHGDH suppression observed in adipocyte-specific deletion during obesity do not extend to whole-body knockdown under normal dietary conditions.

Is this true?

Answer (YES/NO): YES